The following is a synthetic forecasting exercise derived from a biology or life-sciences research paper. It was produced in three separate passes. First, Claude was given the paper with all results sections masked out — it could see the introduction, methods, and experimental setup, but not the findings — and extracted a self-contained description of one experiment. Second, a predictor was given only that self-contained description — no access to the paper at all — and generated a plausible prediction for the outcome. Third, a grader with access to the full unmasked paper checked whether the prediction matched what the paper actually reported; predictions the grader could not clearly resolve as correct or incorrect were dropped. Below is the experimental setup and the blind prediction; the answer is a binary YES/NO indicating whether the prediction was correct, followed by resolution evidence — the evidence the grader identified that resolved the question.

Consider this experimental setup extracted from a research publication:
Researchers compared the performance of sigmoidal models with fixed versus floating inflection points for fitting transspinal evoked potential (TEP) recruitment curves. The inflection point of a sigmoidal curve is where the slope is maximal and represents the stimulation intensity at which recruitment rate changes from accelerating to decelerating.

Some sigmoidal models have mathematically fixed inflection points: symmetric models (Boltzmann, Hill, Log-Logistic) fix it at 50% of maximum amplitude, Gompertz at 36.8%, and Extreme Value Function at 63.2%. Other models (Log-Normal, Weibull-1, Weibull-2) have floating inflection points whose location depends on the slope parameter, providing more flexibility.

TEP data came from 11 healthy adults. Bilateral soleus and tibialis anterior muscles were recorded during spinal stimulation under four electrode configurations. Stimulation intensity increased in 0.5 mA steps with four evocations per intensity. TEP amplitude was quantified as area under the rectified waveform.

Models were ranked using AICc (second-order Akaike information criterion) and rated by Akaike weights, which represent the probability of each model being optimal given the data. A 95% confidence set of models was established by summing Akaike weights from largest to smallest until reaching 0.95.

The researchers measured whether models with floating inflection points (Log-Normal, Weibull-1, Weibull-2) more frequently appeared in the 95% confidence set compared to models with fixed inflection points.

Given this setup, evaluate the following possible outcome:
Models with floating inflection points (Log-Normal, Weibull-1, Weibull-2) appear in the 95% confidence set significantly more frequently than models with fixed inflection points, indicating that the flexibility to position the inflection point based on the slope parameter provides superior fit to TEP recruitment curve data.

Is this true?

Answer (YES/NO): NO